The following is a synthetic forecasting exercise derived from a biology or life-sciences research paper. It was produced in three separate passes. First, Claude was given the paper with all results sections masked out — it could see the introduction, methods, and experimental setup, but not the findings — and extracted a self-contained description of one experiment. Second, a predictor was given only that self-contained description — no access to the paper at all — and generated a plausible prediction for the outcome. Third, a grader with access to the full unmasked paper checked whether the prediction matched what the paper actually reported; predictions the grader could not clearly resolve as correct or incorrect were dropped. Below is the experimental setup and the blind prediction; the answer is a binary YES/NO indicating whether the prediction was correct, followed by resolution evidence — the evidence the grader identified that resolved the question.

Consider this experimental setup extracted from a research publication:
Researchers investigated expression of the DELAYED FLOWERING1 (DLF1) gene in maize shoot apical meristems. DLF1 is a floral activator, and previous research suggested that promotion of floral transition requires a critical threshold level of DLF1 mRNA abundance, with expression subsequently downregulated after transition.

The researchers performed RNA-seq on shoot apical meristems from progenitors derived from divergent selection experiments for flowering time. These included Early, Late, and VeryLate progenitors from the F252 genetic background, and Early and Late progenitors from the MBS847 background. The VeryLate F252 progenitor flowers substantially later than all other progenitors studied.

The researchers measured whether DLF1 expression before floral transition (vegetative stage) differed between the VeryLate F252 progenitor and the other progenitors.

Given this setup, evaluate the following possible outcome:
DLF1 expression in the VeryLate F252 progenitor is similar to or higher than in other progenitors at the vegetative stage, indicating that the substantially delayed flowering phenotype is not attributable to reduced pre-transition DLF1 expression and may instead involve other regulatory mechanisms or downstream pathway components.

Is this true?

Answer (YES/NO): YES